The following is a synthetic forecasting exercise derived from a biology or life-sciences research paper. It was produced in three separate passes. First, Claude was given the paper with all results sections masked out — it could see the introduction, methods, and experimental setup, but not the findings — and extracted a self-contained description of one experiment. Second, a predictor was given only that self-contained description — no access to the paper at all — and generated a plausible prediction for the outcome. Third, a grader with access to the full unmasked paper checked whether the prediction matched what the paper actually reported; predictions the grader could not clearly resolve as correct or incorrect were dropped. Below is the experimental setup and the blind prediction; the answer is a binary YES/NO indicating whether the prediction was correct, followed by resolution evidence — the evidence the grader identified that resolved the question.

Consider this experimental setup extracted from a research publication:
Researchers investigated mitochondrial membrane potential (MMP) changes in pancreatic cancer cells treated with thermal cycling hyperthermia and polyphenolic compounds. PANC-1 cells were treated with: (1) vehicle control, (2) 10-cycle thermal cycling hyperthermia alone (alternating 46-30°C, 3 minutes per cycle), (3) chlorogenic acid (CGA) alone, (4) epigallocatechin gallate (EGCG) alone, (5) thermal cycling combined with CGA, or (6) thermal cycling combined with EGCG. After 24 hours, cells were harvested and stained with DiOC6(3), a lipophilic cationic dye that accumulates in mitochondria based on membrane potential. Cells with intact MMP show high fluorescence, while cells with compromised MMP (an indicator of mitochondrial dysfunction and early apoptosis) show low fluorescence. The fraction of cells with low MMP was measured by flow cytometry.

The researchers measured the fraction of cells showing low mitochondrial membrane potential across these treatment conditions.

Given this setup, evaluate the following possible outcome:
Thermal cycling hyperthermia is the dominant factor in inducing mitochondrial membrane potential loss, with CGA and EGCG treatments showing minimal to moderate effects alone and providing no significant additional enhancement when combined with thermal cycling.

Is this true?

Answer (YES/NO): NO